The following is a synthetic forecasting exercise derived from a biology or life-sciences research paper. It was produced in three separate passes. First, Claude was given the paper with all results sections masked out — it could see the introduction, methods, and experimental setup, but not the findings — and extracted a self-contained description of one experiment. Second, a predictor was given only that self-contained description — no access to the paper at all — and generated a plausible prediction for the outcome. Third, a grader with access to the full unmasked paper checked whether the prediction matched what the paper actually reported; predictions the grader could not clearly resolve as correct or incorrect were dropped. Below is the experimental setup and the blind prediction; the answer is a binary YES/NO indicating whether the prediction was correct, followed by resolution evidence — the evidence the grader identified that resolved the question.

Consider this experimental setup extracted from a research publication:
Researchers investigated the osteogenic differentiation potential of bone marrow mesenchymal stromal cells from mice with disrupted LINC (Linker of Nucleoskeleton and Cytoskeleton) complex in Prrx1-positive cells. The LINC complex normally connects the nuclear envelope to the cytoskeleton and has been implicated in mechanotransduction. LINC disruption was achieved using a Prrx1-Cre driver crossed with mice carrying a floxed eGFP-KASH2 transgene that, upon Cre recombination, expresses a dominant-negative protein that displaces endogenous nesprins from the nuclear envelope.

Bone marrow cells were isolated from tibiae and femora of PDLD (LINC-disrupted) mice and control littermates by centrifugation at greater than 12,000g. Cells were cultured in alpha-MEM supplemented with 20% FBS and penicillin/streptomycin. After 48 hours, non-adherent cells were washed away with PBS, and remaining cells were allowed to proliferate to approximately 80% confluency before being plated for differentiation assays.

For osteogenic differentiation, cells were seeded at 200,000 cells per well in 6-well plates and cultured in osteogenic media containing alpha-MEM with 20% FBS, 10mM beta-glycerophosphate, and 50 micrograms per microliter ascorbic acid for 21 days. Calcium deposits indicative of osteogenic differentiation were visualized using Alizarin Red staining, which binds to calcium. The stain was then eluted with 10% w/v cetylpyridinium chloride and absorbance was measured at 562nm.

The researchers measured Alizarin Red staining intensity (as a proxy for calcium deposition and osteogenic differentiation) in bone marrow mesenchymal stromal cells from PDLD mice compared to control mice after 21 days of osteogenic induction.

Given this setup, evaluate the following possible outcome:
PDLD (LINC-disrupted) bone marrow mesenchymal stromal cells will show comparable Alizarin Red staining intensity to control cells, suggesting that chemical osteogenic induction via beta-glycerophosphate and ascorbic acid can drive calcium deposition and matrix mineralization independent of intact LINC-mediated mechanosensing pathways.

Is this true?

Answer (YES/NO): YES